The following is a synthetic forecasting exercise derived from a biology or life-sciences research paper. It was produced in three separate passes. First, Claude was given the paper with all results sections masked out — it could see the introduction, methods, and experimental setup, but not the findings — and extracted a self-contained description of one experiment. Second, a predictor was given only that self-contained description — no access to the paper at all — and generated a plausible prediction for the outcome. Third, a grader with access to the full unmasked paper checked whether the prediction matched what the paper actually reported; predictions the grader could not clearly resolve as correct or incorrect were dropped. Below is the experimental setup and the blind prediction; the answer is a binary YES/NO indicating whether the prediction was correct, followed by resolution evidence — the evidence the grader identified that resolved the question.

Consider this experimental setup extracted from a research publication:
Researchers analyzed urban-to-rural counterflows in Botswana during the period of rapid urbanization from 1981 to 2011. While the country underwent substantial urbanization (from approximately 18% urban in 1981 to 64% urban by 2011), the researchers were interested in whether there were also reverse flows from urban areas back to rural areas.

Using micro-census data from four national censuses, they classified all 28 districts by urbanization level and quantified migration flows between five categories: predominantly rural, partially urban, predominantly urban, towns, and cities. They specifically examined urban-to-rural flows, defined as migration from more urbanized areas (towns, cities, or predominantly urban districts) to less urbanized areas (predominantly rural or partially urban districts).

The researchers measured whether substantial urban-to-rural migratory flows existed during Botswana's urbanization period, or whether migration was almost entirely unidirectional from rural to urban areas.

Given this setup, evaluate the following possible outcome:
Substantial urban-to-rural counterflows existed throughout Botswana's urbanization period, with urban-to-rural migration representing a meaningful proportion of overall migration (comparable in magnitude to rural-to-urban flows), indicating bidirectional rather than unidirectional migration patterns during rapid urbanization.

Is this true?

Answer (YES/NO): YES